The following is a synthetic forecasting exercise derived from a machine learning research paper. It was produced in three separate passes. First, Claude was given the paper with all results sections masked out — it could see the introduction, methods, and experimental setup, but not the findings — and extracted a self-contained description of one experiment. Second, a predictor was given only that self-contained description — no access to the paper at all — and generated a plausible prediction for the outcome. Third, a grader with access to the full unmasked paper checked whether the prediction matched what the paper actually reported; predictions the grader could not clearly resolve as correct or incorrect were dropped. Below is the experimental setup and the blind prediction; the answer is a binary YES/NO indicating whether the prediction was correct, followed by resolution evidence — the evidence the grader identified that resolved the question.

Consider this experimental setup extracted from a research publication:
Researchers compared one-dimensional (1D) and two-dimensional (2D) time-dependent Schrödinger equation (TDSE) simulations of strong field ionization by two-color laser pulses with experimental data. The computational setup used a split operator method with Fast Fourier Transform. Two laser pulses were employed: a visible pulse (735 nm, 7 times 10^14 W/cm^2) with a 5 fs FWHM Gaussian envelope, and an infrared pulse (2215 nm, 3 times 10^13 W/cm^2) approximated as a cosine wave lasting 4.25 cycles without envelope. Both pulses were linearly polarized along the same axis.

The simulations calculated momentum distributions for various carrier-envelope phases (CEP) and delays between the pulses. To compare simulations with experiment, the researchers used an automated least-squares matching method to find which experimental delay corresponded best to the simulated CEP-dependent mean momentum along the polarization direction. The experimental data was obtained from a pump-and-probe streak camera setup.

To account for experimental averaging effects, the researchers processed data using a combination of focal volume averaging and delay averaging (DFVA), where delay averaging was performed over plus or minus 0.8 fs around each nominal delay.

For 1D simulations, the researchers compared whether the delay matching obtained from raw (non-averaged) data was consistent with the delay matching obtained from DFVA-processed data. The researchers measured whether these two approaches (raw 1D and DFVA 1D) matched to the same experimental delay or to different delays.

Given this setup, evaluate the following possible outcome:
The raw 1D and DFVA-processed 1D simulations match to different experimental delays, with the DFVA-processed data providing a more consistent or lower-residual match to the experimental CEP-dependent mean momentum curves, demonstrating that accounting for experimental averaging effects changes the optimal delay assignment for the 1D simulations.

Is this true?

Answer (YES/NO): NO